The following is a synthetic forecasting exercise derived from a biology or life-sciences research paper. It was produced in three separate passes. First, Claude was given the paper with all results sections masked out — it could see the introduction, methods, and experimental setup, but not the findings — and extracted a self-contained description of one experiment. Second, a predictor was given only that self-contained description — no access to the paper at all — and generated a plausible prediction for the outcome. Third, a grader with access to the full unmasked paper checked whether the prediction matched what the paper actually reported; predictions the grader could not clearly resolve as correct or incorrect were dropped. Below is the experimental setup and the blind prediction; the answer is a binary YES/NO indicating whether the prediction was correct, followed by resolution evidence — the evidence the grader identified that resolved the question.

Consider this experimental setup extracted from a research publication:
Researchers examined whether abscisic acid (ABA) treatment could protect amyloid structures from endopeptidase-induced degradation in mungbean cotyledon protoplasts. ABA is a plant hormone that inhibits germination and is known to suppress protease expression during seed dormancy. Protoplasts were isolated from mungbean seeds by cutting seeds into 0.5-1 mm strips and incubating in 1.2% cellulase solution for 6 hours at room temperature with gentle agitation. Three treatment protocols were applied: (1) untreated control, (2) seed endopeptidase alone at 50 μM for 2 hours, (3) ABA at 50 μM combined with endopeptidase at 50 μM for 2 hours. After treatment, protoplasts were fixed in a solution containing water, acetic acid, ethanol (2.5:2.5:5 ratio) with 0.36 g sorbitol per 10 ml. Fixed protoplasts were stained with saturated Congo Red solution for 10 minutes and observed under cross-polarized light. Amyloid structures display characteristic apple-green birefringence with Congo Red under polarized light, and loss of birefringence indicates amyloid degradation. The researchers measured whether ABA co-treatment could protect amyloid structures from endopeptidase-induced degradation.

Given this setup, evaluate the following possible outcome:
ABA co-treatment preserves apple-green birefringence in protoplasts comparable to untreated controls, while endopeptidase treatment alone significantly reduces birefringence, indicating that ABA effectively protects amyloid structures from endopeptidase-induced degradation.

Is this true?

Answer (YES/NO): NO